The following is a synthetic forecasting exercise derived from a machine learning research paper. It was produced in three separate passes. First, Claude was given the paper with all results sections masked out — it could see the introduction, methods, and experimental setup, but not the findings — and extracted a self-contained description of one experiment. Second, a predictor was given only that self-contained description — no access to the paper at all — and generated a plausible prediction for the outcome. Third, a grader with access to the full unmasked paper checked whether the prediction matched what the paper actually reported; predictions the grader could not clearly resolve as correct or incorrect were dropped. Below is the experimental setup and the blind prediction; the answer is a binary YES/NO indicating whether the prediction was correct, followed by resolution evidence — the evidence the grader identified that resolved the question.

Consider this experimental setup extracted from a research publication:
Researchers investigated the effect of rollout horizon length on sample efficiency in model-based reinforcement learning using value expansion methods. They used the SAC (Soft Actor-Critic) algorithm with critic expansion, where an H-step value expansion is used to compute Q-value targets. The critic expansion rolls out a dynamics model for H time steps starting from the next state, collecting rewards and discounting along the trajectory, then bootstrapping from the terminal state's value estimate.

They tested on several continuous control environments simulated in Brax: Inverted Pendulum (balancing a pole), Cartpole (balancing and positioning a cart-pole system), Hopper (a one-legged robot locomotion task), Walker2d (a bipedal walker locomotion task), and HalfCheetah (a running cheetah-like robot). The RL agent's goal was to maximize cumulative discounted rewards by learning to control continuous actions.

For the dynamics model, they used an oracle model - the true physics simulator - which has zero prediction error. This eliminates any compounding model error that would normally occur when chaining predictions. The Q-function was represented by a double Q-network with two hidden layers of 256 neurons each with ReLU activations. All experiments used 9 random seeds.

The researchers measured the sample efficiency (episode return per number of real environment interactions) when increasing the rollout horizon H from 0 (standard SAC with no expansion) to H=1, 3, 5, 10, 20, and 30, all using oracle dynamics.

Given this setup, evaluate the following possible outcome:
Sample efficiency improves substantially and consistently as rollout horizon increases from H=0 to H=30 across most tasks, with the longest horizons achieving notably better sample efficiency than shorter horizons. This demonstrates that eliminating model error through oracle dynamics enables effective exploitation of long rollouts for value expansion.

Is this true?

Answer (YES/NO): NO